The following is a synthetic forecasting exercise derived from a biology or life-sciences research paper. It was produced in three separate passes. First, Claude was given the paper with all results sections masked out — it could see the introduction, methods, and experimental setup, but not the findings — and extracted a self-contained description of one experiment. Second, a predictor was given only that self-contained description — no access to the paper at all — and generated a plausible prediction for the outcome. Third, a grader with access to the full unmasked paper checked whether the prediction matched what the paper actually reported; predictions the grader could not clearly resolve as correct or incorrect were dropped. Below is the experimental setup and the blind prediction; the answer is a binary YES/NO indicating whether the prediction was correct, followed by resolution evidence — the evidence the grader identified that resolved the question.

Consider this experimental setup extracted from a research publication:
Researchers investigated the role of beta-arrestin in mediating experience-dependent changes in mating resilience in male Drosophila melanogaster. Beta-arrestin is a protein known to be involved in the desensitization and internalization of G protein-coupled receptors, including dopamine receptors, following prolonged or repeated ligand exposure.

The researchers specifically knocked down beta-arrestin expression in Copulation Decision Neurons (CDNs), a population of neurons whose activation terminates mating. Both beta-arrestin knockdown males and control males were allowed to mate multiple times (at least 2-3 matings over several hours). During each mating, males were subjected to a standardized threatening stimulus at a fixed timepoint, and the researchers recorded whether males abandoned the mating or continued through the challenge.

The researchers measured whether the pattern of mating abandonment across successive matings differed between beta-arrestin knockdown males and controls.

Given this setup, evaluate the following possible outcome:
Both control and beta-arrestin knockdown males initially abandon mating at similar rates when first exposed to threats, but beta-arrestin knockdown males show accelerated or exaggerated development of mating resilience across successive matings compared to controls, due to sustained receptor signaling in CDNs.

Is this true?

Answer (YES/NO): NO